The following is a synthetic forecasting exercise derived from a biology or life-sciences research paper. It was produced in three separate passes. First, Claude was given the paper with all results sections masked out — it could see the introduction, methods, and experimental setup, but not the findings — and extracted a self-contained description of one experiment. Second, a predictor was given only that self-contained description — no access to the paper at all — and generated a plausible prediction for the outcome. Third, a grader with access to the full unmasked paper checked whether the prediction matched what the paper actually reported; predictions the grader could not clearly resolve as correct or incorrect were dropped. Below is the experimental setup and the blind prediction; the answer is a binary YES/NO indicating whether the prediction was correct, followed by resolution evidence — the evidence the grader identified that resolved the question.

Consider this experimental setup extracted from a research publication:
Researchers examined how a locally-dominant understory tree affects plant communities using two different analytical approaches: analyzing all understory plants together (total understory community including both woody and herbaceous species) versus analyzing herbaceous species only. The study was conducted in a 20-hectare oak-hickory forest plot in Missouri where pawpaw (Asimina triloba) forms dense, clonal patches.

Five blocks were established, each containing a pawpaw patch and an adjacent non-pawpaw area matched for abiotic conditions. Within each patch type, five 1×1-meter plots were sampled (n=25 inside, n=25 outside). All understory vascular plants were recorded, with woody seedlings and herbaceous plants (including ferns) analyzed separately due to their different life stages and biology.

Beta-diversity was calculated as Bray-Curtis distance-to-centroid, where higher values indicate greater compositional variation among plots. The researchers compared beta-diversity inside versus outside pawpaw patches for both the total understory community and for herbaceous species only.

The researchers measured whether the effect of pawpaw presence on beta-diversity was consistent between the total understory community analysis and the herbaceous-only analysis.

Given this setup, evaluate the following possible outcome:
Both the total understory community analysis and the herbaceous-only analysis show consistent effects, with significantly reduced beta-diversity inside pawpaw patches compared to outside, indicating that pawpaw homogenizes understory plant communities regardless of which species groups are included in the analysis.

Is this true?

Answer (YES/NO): NO